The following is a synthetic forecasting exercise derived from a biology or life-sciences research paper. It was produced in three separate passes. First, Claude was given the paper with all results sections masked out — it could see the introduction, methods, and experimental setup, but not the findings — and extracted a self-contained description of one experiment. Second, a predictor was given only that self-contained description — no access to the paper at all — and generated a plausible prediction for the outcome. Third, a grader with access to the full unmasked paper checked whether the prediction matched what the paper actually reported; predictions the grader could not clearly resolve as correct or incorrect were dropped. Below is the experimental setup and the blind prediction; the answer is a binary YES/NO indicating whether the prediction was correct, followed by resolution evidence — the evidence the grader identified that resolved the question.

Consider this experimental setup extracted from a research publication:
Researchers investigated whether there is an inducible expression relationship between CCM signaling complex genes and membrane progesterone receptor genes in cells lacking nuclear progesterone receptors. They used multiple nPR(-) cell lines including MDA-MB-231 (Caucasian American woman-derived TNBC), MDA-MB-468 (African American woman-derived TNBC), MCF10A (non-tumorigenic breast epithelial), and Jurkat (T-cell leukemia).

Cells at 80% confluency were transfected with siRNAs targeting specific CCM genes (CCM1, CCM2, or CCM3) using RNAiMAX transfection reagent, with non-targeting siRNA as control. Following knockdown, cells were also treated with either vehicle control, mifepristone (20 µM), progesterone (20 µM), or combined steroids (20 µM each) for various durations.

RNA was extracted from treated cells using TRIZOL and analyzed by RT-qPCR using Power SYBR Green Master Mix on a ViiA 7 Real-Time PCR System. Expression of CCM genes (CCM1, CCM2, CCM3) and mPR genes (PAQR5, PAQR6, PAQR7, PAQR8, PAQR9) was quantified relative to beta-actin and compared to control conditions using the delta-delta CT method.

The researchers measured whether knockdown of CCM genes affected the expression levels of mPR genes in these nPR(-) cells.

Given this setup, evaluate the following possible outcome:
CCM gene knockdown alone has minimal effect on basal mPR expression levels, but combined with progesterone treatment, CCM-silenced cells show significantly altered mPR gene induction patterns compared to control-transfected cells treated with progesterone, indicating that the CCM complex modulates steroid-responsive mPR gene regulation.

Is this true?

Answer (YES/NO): NO